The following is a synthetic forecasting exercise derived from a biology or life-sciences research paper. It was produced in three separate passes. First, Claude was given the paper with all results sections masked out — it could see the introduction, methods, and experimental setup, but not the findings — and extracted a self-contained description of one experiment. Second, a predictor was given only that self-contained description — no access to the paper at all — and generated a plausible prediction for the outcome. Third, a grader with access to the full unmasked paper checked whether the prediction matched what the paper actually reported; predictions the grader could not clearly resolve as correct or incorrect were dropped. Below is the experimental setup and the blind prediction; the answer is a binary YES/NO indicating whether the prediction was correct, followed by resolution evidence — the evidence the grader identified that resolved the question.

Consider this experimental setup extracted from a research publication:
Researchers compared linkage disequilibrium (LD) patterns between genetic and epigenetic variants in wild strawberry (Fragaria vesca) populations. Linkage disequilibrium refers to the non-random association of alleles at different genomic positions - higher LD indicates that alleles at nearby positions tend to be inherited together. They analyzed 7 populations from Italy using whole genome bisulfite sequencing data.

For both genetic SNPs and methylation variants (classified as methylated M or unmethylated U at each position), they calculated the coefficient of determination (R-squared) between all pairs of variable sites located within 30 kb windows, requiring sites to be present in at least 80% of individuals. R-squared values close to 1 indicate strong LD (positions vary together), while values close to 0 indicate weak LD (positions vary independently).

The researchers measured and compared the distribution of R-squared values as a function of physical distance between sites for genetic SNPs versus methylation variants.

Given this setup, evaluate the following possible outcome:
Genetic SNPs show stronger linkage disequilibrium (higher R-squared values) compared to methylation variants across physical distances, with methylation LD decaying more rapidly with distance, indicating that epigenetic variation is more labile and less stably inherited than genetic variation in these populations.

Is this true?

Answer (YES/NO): YES